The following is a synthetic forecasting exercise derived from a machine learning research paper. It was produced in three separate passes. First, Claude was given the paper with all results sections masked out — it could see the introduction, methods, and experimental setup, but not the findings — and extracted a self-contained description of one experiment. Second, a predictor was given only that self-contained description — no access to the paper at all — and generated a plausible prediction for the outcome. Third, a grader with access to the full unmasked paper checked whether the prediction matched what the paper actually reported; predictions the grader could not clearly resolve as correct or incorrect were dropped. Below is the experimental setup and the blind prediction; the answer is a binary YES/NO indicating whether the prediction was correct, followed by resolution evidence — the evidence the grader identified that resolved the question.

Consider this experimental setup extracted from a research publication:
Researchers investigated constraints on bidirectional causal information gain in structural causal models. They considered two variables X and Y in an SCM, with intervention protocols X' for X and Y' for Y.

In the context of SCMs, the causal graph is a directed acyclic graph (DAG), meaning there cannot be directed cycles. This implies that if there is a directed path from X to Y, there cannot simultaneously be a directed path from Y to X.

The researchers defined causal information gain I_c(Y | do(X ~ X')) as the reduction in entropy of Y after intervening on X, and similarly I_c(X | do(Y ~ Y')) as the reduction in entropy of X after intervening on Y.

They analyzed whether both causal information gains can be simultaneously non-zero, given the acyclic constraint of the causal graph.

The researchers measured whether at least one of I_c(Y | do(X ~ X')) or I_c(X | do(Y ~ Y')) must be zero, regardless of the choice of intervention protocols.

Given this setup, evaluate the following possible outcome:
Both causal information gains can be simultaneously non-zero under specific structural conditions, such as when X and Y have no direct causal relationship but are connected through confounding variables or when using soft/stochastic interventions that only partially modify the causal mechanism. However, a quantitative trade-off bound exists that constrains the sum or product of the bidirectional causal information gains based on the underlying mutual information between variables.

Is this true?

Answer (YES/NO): NO